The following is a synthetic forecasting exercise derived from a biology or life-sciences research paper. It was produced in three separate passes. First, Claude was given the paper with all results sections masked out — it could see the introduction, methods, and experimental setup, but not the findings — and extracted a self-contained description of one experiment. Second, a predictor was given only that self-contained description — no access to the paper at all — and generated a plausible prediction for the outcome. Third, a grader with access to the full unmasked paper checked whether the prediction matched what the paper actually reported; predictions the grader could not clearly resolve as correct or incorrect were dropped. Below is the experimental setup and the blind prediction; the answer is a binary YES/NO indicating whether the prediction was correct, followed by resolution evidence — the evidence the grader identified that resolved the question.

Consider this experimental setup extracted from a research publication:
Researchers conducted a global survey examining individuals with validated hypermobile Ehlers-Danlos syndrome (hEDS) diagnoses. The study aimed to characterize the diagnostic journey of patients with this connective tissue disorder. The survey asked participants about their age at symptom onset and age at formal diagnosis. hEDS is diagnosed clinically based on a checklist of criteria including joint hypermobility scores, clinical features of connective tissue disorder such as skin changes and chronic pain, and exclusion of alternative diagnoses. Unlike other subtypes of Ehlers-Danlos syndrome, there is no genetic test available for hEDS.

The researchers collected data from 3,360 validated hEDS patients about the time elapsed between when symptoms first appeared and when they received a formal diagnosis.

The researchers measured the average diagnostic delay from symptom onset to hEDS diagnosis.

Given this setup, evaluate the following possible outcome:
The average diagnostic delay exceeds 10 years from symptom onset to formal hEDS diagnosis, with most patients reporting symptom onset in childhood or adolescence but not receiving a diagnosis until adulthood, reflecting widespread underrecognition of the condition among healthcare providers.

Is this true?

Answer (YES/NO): YES